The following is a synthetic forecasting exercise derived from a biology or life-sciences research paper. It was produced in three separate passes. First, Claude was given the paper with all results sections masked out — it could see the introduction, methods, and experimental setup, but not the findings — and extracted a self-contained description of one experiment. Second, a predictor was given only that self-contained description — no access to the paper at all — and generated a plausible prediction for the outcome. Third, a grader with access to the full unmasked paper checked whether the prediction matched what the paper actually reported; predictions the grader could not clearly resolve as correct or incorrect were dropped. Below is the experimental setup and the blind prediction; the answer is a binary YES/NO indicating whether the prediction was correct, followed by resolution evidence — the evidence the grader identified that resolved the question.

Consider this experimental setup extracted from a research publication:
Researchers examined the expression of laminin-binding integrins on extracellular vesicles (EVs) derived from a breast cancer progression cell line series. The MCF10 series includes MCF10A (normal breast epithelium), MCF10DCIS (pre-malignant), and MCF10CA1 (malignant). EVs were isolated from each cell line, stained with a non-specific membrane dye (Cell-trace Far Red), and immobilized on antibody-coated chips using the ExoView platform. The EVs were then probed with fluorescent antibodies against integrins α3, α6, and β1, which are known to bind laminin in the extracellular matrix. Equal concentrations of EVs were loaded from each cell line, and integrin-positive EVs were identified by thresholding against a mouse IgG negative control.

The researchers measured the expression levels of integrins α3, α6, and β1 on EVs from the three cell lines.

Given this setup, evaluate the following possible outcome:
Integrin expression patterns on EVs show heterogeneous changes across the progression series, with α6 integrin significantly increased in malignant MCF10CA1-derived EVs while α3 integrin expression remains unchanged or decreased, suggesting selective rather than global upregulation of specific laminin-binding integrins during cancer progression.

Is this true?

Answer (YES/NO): NO